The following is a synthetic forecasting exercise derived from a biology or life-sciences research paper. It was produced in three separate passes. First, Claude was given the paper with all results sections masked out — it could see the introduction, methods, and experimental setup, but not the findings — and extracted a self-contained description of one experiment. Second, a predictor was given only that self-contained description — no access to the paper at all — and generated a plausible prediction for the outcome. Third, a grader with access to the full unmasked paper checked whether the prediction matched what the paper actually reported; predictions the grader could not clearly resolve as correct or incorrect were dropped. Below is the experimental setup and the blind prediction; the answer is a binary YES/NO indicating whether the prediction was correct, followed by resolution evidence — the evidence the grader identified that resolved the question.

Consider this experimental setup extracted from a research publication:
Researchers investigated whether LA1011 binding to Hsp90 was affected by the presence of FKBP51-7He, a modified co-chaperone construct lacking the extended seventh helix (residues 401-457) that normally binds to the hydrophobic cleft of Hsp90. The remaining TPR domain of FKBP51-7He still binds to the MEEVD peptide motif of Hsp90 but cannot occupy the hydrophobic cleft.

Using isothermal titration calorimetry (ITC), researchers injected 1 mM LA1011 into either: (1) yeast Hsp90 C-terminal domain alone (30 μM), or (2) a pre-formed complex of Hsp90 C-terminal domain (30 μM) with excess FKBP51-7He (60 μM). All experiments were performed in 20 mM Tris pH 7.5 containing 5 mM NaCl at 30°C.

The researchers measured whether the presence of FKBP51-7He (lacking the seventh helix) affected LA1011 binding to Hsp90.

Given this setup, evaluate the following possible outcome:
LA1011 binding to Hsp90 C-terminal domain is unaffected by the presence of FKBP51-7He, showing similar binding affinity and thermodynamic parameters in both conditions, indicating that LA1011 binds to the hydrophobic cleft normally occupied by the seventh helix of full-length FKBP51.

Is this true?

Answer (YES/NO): YES